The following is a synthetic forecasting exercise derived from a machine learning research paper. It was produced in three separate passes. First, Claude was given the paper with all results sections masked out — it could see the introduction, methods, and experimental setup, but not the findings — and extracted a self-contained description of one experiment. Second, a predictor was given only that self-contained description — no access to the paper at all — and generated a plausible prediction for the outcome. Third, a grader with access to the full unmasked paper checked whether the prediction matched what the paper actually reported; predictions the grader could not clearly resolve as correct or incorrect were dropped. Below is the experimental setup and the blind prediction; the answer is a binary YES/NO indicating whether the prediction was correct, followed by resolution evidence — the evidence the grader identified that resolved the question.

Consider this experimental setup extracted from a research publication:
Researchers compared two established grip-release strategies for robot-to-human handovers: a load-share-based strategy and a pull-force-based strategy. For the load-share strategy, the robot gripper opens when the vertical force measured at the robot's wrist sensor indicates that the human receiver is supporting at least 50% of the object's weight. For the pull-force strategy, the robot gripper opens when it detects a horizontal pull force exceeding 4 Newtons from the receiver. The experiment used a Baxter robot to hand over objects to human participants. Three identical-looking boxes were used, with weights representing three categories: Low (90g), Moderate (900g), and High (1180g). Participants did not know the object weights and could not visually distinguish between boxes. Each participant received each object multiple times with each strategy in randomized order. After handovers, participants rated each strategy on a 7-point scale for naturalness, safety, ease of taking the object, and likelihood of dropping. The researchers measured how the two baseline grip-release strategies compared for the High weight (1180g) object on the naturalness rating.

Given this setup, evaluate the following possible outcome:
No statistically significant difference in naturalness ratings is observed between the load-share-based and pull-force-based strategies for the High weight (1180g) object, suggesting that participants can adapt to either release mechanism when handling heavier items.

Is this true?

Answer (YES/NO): YES